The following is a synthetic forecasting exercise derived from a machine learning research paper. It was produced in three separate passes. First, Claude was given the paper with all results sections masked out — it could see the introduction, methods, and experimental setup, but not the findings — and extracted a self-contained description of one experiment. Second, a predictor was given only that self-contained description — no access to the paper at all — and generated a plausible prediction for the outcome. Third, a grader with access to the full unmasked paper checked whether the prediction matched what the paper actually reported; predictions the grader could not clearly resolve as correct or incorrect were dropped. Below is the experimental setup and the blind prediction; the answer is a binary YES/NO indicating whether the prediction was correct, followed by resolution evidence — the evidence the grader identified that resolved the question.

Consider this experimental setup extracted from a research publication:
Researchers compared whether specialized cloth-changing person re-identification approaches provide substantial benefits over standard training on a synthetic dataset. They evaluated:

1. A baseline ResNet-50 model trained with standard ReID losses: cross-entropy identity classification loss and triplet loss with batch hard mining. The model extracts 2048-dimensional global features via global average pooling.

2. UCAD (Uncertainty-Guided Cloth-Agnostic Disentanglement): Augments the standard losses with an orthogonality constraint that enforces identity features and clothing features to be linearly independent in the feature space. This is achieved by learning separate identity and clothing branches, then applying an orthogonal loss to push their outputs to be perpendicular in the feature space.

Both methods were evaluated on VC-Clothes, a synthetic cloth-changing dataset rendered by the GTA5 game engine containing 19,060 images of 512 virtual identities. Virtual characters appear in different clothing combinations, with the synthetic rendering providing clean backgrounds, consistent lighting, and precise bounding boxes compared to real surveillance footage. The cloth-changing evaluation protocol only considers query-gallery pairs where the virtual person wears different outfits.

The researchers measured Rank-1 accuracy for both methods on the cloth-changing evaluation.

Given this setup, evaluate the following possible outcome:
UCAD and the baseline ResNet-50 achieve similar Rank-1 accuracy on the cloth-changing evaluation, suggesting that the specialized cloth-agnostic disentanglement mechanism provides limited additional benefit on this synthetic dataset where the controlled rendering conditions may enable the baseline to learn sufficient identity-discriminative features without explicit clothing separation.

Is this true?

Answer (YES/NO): NO